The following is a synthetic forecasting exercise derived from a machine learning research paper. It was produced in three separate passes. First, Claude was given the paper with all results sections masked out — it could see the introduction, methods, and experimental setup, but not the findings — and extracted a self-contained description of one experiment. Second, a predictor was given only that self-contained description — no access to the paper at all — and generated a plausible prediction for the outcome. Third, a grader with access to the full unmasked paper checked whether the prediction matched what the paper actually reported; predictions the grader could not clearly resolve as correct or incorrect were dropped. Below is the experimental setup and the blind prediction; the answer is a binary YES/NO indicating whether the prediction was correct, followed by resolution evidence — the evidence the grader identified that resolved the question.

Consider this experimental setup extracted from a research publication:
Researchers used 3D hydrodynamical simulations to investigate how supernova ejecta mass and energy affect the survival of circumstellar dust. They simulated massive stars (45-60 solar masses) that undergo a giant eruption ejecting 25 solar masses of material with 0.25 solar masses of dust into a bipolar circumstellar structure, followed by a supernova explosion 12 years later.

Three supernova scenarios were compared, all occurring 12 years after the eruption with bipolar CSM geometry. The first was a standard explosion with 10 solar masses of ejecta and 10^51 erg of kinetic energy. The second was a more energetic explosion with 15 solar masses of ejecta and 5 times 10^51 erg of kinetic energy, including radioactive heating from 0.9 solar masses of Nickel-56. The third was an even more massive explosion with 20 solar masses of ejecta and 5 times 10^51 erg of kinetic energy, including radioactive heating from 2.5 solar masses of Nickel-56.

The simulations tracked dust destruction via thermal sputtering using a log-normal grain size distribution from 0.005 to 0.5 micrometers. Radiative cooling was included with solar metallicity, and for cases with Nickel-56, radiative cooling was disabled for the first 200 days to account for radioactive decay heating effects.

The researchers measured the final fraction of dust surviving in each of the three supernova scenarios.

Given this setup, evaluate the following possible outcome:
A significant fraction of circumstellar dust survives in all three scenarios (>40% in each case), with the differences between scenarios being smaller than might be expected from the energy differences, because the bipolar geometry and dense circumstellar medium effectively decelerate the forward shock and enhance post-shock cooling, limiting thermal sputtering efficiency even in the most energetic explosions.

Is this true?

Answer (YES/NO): NO